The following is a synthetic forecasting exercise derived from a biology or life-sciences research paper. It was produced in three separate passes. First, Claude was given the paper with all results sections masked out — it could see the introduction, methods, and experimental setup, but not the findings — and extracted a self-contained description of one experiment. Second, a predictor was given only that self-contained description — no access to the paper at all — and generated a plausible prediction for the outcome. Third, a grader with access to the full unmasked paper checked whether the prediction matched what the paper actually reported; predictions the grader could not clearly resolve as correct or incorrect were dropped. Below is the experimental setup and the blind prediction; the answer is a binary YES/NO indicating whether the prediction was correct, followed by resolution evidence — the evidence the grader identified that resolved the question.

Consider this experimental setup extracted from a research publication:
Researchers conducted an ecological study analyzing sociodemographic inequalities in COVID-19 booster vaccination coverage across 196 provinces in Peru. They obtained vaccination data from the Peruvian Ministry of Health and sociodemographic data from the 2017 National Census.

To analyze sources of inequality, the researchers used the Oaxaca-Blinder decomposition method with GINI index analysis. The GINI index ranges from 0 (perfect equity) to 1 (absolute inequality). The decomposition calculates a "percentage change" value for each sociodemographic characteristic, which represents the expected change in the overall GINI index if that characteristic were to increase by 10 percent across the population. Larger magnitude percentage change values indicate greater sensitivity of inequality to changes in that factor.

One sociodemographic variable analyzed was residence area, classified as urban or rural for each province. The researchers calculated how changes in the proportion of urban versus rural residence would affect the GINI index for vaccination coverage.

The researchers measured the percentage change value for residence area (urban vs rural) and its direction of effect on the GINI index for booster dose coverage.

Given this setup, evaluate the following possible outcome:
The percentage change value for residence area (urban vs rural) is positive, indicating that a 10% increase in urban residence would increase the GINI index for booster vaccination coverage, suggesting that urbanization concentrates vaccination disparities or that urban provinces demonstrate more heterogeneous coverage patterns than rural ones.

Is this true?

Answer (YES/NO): NO